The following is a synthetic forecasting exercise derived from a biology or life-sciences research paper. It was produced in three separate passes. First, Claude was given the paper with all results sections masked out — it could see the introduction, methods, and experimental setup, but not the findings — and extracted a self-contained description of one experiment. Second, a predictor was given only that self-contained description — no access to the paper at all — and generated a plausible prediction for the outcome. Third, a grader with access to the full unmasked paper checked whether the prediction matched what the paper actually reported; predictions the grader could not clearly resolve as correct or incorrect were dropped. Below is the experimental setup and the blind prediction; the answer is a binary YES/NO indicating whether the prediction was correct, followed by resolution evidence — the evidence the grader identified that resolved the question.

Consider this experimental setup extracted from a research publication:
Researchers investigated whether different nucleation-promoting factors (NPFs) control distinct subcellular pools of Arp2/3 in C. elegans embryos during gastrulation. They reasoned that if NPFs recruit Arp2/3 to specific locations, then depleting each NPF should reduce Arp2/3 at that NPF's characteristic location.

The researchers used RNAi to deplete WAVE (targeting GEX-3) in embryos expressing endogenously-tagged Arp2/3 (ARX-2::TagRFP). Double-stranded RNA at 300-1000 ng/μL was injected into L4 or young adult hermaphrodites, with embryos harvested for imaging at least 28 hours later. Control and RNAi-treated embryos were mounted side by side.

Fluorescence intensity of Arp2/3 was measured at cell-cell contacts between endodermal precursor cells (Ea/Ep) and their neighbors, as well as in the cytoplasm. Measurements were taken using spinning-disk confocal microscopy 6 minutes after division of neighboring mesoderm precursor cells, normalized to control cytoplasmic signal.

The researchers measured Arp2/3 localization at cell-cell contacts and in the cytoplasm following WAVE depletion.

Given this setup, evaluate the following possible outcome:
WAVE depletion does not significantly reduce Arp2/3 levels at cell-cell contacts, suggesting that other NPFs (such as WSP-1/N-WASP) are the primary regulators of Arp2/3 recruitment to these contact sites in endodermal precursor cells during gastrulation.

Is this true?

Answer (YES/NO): NO